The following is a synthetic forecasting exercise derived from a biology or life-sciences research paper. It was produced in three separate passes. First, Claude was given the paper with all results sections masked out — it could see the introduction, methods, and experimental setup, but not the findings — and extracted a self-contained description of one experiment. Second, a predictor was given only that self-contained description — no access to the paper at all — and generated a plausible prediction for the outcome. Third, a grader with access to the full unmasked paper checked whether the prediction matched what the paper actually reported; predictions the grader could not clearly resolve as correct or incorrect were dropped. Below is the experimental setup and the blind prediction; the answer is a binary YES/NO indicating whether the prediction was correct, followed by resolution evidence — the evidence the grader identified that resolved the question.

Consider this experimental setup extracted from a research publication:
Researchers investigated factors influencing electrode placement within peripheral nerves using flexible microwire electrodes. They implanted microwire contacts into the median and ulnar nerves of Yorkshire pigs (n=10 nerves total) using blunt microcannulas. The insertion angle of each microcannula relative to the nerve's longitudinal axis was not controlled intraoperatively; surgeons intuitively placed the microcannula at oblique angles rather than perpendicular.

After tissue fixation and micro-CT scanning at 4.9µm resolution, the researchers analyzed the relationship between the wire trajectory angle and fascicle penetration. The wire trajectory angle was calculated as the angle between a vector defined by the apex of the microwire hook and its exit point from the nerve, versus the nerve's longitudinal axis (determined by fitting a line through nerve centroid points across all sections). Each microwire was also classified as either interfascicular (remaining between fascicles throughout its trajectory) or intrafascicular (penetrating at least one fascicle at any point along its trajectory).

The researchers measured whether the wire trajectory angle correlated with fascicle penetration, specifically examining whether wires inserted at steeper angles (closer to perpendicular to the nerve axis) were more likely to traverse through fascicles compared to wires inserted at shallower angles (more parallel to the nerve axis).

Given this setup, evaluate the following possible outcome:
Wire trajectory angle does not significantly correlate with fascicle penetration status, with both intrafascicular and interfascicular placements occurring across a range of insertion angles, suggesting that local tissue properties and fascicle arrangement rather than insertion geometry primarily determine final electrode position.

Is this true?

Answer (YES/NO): NO